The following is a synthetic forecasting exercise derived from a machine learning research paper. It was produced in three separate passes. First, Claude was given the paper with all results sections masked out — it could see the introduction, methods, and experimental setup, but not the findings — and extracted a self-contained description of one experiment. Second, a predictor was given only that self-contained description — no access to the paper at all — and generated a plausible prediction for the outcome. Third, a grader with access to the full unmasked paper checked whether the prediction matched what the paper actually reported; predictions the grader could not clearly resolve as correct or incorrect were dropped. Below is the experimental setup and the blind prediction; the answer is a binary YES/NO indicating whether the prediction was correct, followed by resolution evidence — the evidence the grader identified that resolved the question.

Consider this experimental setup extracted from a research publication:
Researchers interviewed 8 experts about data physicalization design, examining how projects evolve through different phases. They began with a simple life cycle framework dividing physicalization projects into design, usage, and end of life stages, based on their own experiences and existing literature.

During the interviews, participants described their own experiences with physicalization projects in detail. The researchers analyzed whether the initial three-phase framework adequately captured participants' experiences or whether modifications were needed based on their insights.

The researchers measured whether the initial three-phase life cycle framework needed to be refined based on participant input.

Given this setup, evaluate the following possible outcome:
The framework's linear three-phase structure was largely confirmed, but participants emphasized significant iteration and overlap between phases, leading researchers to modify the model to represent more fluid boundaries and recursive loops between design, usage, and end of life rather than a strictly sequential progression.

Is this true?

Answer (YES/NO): NO